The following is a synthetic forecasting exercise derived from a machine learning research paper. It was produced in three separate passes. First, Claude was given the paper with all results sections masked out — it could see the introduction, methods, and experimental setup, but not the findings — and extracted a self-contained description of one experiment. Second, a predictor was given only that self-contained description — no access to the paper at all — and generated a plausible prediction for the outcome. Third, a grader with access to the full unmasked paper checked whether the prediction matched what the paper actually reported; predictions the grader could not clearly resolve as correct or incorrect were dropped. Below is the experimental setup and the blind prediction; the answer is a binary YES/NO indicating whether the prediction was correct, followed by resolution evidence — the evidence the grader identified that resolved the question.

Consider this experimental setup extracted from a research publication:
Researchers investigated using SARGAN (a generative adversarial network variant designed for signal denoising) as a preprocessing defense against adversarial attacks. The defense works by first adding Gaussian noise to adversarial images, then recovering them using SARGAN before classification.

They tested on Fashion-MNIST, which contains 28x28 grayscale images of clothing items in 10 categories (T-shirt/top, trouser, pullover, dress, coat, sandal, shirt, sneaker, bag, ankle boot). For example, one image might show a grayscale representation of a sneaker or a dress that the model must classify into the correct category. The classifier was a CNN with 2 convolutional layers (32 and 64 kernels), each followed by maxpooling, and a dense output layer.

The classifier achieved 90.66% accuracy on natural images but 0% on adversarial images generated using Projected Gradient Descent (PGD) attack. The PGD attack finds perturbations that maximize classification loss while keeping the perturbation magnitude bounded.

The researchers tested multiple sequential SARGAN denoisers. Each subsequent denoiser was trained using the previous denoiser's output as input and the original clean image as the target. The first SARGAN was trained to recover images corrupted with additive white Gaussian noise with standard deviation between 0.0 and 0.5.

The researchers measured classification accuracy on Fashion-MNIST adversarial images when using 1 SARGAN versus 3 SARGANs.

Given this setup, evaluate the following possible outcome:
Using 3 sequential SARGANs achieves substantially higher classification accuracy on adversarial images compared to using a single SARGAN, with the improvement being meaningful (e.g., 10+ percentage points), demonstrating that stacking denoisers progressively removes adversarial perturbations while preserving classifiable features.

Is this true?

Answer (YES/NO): YES